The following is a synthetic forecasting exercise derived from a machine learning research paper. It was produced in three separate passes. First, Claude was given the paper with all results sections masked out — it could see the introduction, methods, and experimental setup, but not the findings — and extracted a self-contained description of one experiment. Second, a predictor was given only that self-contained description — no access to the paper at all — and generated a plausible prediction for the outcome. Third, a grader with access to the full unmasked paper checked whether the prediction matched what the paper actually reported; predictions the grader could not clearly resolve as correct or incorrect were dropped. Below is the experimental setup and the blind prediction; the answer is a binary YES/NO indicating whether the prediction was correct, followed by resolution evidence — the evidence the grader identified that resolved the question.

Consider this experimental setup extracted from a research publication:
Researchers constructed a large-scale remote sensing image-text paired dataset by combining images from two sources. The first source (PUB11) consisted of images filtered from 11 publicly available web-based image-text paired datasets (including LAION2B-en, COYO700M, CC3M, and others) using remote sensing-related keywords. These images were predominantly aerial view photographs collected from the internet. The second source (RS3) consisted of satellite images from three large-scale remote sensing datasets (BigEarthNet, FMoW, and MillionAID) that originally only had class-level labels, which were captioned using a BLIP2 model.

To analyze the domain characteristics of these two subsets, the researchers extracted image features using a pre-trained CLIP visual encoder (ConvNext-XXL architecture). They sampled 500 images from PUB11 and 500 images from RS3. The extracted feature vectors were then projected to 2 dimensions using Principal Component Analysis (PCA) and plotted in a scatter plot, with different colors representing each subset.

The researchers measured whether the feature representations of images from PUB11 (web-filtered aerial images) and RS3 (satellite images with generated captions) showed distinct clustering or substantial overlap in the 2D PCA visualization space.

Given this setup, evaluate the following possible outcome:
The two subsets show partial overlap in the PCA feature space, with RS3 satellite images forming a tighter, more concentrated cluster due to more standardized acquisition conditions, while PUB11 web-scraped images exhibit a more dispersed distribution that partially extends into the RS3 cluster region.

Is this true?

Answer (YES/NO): NO